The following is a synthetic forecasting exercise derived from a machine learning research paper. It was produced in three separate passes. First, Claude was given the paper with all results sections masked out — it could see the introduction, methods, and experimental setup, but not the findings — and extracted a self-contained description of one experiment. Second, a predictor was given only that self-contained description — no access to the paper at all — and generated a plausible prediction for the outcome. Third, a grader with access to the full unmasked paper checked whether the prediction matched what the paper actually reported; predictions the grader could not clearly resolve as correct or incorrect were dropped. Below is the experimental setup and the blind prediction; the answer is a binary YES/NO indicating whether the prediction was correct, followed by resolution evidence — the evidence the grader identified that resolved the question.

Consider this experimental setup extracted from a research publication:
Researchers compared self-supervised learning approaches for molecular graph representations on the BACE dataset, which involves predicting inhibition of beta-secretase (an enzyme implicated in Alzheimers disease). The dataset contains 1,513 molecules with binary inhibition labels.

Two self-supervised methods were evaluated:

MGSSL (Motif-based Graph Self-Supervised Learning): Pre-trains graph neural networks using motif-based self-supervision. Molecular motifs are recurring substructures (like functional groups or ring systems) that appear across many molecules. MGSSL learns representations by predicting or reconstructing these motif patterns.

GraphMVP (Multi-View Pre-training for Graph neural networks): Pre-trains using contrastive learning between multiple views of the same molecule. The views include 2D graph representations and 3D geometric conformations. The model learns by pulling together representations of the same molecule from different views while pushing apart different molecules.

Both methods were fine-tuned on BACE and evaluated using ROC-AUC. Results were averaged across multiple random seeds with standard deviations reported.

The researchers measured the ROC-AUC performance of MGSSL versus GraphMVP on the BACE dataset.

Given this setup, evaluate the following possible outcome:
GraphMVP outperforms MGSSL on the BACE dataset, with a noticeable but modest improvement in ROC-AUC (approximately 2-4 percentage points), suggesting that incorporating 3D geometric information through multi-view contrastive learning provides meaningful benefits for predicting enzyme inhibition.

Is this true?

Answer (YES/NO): NO